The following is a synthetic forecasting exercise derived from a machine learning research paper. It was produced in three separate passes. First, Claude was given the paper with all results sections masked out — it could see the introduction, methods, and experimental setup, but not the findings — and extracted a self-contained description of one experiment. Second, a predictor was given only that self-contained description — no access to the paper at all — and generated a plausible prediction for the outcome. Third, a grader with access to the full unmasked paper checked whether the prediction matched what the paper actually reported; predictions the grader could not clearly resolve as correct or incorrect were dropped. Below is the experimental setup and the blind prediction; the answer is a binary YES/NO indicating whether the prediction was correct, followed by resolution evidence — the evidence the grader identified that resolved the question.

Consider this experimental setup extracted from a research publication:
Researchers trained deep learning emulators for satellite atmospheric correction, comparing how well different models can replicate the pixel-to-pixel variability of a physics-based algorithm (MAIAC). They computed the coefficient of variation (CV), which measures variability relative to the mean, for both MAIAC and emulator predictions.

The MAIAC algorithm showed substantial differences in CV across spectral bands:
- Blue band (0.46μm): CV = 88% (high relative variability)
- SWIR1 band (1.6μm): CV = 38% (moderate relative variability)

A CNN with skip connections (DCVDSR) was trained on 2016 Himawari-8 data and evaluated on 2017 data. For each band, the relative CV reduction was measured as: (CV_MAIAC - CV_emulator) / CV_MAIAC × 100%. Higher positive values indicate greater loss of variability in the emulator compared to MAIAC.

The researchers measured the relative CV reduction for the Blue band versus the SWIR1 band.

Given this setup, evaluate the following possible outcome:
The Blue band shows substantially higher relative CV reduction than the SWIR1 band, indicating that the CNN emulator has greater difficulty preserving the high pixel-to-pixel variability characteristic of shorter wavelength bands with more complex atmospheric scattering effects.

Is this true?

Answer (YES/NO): YES